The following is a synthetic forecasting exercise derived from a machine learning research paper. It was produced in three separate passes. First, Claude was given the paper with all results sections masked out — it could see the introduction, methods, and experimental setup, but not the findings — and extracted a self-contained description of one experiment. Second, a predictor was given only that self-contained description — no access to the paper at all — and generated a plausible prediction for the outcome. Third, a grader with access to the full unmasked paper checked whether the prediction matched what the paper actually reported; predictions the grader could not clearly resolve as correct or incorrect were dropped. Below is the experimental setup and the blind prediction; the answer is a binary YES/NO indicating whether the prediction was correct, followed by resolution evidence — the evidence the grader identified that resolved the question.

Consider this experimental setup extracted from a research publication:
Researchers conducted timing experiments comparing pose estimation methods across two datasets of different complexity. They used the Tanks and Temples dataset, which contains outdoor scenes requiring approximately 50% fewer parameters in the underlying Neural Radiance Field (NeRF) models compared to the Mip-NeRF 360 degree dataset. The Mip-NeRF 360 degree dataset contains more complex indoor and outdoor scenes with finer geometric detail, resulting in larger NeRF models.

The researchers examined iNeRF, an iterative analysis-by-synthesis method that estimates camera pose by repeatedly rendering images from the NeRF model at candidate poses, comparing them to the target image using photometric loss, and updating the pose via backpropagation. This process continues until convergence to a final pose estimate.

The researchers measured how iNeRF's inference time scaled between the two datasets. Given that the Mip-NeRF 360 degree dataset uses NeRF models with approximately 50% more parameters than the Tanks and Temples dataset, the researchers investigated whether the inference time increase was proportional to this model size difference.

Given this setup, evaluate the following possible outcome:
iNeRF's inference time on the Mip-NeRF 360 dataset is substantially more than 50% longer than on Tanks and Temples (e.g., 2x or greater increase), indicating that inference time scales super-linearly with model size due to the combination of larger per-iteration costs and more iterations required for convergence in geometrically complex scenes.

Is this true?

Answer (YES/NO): NO